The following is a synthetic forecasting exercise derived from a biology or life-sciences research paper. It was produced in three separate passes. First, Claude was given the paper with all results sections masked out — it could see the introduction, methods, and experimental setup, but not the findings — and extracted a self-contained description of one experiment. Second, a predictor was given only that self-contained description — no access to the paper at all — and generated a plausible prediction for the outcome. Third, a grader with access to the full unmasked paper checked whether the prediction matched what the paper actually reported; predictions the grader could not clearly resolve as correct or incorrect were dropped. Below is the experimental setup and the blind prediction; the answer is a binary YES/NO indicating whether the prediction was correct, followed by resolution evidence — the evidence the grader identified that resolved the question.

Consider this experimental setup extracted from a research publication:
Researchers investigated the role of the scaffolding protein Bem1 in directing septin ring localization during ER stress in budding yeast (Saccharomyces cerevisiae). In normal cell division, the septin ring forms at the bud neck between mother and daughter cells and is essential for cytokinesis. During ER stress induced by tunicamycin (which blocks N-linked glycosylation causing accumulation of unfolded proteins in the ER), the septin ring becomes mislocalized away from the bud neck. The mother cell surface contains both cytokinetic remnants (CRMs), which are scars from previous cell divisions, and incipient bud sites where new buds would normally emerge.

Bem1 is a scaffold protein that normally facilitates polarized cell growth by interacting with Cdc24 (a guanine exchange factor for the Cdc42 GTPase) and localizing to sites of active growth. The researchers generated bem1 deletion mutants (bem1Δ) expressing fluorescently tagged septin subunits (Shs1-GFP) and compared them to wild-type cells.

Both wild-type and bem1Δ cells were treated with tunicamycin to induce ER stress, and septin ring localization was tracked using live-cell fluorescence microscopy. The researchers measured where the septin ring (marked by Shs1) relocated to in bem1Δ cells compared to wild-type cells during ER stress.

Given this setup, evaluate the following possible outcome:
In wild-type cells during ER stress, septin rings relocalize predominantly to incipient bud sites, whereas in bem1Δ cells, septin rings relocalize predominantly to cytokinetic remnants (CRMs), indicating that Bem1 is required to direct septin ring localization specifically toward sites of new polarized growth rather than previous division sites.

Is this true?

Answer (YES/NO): NO